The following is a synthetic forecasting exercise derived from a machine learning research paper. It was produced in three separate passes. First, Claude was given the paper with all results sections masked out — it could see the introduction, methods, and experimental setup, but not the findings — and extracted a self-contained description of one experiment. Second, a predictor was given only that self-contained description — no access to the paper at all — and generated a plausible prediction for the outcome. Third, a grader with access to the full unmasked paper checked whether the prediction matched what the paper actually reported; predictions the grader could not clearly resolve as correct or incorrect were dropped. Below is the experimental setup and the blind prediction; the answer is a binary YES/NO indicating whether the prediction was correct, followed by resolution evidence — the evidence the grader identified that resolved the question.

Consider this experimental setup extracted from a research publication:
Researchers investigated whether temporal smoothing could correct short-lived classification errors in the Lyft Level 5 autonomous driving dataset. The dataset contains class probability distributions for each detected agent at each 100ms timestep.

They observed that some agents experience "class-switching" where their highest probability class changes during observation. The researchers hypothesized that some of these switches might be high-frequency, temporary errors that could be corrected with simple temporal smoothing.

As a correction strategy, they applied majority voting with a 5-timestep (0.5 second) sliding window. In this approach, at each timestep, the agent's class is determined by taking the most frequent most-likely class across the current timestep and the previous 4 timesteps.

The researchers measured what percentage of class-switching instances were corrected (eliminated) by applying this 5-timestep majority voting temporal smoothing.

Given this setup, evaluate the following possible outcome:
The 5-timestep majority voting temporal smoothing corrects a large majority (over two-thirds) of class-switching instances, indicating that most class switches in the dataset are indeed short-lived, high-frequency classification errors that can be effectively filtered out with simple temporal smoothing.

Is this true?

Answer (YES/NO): NO